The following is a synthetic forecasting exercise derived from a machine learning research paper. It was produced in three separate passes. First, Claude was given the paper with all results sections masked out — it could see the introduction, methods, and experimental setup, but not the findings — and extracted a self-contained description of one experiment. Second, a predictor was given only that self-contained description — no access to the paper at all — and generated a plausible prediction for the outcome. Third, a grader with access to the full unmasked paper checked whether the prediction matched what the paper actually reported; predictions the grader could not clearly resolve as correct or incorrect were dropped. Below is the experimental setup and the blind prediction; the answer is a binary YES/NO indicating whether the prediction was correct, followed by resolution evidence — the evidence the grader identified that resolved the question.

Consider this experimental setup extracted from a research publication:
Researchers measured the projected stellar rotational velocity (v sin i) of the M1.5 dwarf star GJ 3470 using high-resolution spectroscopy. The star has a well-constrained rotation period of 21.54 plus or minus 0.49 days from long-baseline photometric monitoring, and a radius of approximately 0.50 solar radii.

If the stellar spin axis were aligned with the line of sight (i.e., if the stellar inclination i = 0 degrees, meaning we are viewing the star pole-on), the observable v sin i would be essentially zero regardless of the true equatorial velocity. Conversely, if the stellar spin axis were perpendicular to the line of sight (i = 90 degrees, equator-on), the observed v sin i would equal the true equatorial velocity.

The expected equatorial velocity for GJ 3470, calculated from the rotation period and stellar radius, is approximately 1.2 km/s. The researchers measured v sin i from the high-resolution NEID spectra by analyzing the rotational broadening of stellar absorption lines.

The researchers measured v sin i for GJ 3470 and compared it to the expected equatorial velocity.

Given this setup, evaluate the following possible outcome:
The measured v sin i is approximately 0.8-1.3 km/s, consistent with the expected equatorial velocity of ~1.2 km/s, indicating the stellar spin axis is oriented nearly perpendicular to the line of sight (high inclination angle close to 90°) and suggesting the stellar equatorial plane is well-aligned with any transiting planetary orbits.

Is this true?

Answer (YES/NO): NO